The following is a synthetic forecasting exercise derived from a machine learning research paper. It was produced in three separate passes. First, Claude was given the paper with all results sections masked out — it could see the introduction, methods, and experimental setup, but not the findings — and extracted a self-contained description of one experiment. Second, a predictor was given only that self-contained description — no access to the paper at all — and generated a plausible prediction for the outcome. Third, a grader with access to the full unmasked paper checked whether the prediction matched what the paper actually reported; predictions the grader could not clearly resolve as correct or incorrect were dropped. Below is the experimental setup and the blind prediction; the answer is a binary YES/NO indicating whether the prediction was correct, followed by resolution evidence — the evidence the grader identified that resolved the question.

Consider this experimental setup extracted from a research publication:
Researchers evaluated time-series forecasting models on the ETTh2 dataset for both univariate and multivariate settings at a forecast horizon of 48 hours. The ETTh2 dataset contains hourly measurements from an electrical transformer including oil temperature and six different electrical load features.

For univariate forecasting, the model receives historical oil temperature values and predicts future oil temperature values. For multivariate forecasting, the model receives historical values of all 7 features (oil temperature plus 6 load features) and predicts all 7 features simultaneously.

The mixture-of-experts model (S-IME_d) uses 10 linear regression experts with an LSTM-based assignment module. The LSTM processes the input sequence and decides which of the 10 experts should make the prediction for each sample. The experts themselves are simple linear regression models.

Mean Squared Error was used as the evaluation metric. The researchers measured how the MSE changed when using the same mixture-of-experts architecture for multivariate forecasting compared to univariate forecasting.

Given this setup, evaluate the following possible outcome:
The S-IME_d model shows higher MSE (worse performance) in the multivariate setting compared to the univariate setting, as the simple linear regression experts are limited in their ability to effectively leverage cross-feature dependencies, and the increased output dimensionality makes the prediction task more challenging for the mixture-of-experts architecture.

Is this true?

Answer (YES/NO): YES